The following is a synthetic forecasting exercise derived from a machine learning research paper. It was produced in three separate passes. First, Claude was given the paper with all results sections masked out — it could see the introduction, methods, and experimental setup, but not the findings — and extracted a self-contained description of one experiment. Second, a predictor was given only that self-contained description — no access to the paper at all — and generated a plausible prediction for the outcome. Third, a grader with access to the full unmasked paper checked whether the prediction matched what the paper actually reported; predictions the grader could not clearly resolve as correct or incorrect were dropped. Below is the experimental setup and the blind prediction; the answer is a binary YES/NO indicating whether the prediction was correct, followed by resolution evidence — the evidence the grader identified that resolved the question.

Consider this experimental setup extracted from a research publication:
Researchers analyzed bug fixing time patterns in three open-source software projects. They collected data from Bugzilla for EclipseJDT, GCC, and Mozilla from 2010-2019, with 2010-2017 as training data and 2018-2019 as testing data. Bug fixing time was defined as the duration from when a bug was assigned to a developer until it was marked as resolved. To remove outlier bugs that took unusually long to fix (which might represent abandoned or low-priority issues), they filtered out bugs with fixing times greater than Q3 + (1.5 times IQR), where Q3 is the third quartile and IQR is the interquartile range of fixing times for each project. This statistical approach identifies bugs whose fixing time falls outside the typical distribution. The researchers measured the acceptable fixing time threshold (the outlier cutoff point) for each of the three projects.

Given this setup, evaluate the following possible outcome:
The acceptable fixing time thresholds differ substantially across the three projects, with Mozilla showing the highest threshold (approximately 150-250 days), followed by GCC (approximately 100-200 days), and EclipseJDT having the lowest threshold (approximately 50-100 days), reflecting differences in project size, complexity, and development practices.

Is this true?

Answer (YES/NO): NO